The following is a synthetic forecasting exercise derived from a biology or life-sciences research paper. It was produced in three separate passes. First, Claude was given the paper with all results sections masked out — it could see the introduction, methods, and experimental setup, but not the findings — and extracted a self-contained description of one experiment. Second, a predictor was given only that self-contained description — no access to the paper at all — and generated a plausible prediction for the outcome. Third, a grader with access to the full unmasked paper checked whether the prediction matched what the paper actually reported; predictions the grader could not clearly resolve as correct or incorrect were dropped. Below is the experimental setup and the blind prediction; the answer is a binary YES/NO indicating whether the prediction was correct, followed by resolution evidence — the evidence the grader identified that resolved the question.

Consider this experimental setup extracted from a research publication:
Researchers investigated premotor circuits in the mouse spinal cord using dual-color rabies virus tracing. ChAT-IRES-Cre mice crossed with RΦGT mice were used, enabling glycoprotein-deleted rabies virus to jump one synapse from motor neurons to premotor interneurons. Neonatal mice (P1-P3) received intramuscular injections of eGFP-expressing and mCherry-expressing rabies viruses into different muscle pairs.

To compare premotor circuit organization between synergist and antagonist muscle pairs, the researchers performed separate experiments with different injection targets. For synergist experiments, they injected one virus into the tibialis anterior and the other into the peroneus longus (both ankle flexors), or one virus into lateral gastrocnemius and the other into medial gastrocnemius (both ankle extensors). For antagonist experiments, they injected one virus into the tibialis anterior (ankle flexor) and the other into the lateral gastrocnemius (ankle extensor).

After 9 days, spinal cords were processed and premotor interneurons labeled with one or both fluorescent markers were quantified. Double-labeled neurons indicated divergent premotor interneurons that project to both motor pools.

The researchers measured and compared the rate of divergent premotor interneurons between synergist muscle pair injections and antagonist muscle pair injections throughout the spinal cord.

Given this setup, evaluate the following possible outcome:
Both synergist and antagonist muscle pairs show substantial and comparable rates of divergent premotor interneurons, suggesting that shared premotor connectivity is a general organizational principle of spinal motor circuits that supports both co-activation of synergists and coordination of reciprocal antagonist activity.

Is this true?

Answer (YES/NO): YES